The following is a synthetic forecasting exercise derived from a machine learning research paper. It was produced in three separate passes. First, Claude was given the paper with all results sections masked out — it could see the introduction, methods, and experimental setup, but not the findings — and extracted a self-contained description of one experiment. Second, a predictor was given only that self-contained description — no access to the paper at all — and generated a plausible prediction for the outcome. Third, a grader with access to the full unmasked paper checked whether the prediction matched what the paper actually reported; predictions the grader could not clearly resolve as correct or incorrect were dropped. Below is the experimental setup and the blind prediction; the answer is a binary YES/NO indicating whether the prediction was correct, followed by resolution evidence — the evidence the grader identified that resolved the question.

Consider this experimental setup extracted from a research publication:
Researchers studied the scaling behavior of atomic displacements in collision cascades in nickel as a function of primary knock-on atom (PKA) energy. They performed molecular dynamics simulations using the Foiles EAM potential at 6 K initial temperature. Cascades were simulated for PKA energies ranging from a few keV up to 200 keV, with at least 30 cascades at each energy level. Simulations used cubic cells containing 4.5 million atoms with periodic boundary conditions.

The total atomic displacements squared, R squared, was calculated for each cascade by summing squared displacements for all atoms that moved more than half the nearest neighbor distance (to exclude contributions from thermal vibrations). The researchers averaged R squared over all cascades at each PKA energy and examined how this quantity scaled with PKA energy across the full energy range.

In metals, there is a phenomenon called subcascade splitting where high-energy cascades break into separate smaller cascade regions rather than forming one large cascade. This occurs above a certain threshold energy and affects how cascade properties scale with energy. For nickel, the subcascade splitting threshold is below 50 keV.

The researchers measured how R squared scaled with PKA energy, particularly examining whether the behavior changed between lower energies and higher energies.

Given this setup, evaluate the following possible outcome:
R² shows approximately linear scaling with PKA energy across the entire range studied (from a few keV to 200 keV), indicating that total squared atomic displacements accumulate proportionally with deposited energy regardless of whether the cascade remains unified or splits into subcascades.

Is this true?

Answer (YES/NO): NO